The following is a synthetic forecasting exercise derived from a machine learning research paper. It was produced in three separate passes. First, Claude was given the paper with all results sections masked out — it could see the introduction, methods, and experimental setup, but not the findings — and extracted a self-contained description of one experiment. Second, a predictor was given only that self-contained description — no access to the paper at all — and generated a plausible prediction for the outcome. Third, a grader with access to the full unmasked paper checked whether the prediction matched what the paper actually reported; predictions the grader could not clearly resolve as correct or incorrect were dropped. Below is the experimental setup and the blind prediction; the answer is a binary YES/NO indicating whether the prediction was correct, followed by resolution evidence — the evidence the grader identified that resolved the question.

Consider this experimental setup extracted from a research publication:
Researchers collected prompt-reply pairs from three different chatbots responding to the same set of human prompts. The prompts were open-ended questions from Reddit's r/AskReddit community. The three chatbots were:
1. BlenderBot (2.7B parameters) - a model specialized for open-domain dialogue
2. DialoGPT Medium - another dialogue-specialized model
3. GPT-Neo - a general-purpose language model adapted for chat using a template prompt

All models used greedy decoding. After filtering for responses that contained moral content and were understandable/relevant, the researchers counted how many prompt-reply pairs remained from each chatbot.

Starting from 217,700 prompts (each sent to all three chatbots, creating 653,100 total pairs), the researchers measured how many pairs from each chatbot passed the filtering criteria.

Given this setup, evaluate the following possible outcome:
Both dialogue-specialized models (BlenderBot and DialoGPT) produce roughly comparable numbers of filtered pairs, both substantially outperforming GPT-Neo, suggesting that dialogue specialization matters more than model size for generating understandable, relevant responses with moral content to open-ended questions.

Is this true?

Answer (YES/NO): NO